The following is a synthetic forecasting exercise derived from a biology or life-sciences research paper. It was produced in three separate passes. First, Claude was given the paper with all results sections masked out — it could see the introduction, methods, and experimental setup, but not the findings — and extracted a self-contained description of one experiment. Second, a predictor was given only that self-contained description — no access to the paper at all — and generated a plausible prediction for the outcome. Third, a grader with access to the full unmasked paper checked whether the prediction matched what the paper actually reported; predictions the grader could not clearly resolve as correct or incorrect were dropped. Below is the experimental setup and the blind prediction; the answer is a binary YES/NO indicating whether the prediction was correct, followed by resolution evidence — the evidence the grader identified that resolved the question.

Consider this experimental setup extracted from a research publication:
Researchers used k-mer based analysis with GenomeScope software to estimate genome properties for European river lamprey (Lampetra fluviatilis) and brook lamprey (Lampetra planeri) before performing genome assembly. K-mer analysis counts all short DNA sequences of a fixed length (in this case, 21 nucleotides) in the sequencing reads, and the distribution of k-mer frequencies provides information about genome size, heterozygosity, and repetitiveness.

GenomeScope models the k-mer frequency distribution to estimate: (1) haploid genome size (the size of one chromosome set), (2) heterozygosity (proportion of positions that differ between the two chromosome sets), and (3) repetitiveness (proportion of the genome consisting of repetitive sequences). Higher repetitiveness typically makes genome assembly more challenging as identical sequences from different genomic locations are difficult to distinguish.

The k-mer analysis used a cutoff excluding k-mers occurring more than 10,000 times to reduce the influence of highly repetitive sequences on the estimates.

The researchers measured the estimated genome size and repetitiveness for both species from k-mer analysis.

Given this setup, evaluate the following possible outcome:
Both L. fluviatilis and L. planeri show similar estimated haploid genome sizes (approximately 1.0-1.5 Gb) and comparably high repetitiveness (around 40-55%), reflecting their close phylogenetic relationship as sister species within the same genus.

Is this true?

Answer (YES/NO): NO